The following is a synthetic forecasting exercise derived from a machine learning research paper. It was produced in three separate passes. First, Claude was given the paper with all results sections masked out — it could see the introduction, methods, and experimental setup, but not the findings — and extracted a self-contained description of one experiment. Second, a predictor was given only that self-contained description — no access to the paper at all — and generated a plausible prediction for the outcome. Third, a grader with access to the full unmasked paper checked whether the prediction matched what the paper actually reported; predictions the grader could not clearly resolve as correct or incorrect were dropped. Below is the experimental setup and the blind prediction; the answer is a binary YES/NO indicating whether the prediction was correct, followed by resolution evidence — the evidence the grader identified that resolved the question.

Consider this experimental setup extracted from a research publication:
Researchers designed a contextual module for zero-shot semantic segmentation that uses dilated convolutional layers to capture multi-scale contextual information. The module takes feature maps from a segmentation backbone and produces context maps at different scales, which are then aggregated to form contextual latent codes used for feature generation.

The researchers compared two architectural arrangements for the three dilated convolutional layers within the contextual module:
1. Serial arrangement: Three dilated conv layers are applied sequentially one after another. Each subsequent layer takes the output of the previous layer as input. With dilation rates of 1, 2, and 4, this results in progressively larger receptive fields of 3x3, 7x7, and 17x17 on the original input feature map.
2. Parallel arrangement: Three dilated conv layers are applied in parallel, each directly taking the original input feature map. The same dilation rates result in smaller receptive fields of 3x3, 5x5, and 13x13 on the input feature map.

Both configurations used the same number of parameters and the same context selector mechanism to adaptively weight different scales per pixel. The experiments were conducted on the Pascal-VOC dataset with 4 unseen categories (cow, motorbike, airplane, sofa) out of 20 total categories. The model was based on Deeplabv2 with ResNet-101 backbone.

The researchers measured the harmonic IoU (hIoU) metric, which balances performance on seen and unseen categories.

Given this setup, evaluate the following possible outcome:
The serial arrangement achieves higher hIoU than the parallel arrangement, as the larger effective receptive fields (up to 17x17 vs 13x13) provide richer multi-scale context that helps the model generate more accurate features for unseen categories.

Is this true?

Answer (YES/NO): YES